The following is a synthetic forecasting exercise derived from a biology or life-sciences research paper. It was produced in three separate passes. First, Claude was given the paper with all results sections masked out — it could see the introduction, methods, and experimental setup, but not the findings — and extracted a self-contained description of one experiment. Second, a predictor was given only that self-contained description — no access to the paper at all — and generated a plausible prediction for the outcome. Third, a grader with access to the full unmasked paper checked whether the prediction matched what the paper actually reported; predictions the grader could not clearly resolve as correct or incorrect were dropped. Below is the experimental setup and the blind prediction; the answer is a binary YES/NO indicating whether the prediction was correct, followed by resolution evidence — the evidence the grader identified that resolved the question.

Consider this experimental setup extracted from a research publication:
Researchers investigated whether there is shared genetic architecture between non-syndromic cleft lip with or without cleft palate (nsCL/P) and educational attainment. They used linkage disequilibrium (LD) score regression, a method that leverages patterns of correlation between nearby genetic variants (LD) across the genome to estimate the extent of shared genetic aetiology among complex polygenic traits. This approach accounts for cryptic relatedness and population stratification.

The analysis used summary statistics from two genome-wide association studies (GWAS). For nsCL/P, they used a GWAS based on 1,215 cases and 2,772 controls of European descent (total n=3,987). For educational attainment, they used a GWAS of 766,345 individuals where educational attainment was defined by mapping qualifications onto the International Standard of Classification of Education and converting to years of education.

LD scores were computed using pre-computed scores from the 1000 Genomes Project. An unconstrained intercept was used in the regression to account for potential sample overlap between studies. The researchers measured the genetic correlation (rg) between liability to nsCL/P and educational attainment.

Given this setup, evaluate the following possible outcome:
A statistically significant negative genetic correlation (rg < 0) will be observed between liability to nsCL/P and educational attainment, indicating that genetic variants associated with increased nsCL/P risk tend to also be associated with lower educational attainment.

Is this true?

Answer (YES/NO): NO